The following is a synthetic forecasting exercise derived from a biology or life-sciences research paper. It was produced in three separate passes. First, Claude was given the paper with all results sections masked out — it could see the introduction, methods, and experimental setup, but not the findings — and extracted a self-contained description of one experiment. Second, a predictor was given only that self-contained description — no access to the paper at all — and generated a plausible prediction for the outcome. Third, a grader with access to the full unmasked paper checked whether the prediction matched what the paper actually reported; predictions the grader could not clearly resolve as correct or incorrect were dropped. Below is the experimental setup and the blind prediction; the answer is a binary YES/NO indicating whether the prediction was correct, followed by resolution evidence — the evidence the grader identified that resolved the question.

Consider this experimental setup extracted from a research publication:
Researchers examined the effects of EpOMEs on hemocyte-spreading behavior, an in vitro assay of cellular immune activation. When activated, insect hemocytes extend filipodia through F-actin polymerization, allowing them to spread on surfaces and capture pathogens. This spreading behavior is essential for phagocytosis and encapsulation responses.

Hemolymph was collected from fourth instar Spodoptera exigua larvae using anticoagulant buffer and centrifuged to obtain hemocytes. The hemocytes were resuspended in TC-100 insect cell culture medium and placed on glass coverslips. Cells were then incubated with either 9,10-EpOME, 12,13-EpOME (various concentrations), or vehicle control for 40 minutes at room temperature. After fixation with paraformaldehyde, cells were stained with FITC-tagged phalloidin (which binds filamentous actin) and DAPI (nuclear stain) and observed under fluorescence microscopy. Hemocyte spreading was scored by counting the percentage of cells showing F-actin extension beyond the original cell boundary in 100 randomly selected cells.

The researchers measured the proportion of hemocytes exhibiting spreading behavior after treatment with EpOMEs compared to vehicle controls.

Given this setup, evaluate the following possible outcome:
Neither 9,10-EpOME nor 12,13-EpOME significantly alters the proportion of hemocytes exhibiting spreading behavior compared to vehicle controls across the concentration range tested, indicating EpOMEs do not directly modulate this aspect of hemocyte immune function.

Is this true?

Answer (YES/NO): NO